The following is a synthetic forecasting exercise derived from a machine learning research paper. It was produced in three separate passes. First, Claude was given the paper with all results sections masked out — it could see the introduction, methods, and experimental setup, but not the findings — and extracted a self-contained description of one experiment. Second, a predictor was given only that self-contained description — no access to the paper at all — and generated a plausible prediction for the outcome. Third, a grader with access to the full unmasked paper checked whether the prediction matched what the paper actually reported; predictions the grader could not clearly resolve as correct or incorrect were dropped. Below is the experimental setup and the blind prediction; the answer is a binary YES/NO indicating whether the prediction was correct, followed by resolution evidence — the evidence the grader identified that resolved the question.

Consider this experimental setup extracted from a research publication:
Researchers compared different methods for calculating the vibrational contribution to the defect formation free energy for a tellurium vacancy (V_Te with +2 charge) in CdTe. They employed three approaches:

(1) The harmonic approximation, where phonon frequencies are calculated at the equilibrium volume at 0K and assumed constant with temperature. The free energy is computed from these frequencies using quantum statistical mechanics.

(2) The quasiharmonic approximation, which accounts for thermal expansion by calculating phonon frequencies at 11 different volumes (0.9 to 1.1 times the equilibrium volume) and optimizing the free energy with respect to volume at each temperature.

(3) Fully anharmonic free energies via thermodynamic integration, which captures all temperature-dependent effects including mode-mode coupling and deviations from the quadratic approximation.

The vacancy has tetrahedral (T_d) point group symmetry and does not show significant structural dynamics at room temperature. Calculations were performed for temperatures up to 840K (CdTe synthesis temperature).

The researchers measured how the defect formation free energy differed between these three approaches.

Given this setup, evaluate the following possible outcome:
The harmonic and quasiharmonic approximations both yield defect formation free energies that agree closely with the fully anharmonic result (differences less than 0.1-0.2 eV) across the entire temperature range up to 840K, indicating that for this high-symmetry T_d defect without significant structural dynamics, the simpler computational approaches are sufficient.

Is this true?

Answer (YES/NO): YES